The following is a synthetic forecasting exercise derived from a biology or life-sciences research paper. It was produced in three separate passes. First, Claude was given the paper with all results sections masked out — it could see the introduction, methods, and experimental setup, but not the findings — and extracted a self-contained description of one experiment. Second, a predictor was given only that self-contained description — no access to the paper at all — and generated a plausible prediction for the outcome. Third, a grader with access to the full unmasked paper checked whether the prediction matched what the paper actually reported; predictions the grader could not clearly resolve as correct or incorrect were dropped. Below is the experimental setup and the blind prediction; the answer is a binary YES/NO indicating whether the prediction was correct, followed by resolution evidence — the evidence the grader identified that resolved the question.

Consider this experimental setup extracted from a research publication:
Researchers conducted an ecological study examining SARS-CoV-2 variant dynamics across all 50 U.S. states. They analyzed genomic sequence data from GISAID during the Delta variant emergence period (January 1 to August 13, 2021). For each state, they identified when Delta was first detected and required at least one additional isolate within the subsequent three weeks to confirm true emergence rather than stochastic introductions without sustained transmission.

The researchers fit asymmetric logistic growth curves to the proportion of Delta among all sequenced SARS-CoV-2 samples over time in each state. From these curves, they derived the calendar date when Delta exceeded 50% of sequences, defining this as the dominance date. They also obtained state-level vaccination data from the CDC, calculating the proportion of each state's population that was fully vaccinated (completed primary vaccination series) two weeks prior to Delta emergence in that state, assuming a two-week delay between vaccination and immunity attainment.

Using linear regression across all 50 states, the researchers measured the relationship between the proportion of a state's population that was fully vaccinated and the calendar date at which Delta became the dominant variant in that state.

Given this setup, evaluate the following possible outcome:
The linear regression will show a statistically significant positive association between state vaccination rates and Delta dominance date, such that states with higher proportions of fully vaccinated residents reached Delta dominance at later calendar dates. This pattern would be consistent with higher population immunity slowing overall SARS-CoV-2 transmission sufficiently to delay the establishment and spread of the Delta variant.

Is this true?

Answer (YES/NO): NO